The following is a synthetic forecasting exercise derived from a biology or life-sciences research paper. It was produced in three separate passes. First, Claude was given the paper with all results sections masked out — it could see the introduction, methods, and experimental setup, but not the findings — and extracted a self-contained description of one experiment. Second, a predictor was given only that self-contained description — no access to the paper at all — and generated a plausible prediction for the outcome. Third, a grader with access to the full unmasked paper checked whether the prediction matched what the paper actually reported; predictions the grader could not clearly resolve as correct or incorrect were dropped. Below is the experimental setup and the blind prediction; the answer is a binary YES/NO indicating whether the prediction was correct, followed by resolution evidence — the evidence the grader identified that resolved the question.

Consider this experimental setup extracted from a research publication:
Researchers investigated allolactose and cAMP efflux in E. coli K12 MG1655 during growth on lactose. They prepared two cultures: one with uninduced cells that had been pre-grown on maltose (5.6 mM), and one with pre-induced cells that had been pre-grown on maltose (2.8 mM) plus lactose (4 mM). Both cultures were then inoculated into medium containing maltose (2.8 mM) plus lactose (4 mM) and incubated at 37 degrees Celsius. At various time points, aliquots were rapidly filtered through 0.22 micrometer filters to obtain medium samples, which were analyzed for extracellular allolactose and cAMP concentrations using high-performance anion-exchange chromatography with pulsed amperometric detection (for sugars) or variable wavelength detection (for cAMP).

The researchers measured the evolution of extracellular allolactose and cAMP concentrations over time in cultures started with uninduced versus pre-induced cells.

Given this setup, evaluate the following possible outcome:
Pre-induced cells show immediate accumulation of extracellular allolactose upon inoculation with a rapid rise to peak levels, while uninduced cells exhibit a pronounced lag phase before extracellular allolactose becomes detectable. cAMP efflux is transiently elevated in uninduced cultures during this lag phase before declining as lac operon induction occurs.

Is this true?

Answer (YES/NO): NO